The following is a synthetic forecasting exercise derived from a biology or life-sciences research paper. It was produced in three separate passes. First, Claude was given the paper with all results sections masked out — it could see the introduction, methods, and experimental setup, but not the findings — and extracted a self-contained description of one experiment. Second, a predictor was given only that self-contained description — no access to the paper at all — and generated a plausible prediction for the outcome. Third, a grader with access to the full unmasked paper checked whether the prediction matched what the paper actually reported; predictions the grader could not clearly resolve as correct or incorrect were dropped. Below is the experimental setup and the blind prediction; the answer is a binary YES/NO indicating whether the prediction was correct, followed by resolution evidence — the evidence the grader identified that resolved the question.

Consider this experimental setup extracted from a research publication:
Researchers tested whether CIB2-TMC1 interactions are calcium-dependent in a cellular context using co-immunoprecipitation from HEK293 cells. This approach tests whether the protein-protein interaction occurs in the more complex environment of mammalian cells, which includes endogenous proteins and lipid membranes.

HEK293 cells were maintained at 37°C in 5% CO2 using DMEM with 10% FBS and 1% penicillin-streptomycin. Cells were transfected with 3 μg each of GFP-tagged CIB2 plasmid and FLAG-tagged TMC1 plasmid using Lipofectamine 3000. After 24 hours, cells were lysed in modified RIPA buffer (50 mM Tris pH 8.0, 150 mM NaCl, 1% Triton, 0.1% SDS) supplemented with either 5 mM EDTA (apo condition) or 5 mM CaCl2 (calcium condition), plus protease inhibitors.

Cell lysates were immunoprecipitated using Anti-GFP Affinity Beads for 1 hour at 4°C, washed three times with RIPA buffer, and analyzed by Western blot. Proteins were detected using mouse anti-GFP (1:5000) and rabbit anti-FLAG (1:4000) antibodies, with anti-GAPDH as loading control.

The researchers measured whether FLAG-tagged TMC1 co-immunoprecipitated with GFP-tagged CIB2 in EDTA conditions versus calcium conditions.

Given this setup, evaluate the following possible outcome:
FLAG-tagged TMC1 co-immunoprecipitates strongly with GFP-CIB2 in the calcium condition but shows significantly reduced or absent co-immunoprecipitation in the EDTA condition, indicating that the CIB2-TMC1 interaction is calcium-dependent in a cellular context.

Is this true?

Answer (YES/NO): NO